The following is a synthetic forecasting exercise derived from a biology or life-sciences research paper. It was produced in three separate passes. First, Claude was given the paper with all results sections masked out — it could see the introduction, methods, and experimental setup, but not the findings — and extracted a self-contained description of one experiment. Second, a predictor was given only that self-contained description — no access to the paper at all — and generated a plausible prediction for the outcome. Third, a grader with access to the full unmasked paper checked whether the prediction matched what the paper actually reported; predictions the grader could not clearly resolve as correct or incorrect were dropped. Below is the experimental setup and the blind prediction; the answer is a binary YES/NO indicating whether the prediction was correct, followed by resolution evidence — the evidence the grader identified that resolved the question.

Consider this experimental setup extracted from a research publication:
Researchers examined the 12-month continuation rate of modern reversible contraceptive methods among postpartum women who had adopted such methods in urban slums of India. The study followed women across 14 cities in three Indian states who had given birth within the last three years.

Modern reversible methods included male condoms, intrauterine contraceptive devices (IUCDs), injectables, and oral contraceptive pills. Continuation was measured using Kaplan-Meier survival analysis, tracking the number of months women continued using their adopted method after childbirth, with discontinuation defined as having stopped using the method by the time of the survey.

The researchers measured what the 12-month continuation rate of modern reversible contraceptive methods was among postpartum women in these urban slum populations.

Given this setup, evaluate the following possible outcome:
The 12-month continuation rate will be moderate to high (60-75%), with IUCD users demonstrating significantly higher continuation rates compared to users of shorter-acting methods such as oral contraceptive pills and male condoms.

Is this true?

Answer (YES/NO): NO